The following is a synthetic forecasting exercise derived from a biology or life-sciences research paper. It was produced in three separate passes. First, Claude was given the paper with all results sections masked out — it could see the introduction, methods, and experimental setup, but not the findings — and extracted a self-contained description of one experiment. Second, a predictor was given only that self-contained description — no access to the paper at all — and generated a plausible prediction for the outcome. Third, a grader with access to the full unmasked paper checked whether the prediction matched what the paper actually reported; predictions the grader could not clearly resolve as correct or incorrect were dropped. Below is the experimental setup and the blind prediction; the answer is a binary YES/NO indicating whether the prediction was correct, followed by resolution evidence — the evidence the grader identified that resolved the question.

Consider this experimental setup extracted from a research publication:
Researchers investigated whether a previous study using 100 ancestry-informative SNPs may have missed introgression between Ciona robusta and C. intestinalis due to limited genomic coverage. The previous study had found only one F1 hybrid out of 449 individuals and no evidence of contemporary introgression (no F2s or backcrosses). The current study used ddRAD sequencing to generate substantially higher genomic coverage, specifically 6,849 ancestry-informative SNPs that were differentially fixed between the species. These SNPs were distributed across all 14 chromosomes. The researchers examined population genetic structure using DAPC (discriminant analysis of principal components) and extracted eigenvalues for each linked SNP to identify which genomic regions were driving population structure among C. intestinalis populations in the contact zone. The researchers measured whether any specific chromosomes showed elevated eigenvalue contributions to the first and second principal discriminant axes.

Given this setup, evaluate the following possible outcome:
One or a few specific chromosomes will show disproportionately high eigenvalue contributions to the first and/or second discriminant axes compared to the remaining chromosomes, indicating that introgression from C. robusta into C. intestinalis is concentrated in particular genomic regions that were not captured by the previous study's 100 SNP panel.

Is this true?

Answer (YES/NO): YES